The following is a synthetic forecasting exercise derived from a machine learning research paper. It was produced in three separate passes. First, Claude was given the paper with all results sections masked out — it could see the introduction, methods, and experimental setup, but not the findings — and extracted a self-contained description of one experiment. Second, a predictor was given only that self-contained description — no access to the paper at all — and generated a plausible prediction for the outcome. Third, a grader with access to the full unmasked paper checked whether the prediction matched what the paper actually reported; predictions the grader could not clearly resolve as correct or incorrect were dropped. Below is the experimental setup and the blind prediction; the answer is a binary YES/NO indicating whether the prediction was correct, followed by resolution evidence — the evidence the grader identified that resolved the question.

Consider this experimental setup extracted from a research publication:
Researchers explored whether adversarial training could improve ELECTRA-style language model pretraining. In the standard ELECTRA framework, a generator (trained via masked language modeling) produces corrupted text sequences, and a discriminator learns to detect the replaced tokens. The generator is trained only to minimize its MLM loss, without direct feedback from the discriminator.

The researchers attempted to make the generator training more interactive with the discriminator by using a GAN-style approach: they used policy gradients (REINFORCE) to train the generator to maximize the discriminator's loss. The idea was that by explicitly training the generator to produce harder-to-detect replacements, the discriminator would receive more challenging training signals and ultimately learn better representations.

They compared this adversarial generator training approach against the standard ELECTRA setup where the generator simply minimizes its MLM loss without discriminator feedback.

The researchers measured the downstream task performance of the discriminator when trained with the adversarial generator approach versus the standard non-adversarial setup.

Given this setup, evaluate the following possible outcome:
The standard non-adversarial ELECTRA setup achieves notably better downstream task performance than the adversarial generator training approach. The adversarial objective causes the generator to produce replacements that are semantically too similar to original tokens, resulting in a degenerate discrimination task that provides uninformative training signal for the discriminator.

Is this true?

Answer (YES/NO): NO